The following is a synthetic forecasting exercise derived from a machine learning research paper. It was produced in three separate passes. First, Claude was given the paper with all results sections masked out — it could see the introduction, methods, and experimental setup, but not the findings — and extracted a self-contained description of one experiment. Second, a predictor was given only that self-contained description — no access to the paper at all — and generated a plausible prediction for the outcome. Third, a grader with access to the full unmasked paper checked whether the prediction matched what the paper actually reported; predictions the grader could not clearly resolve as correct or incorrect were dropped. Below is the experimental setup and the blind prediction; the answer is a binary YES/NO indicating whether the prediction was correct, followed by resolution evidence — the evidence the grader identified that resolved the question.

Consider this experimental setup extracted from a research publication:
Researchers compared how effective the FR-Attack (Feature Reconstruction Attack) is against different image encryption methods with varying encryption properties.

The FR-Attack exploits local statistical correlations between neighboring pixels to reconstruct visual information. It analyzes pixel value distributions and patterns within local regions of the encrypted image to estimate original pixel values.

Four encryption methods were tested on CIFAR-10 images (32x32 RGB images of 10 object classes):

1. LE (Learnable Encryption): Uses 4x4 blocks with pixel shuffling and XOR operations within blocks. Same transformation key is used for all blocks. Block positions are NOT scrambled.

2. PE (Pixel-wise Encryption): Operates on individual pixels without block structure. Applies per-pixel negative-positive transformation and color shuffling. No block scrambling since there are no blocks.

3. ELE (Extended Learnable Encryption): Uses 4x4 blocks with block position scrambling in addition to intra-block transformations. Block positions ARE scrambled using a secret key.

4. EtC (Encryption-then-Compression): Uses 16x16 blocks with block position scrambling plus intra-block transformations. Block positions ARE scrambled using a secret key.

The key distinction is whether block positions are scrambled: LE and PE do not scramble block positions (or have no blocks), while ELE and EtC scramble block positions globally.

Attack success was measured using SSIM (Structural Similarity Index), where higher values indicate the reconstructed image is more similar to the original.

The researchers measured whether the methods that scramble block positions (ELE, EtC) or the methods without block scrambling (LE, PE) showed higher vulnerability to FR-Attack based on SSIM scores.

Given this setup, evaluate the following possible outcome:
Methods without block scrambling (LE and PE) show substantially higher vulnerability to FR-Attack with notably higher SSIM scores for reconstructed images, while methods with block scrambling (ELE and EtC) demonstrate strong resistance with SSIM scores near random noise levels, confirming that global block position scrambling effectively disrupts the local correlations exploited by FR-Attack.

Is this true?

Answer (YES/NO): YES